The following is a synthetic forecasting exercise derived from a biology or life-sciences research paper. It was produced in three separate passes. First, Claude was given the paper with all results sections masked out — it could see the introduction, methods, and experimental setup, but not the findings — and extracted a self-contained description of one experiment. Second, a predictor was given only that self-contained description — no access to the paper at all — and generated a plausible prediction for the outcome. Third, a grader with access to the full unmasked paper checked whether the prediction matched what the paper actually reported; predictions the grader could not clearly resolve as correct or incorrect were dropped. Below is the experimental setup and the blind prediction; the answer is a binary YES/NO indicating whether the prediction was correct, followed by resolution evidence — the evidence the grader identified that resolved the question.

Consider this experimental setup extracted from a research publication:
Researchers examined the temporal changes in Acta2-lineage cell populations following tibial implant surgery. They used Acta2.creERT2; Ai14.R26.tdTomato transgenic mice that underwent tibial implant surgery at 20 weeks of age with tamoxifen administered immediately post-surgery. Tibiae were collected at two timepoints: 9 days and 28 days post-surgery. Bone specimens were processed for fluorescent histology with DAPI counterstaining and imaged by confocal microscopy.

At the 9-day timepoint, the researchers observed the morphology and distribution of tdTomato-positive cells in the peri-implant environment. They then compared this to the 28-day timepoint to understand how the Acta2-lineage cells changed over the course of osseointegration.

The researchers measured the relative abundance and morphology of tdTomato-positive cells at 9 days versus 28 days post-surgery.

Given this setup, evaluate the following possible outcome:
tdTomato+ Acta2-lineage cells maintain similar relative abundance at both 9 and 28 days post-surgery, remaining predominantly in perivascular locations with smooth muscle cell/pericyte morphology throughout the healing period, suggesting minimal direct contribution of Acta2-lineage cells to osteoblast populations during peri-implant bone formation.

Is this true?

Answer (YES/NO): NO